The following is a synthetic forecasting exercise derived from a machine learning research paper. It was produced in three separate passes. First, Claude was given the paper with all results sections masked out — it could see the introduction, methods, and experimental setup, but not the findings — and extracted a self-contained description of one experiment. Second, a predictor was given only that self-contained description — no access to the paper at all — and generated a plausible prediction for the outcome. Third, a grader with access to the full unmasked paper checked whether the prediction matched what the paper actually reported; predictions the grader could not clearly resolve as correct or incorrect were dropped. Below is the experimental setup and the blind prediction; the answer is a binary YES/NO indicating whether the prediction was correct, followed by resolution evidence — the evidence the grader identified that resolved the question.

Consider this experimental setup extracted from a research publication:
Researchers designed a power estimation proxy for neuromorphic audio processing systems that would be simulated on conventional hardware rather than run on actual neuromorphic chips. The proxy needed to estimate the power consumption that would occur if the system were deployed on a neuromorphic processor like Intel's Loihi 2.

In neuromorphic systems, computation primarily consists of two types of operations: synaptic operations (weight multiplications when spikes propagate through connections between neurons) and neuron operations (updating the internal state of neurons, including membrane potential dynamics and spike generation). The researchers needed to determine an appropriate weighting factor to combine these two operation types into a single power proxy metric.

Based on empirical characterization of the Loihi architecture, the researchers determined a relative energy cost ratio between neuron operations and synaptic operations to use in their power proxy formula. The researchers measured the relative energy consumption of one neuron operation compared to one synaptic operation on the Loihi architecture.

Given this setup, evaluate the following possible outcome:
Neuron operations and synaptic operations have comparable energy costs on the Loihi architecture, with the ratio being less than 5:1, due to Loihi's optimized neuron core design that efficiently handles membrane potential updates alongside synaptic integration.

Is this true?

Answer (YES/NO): NO